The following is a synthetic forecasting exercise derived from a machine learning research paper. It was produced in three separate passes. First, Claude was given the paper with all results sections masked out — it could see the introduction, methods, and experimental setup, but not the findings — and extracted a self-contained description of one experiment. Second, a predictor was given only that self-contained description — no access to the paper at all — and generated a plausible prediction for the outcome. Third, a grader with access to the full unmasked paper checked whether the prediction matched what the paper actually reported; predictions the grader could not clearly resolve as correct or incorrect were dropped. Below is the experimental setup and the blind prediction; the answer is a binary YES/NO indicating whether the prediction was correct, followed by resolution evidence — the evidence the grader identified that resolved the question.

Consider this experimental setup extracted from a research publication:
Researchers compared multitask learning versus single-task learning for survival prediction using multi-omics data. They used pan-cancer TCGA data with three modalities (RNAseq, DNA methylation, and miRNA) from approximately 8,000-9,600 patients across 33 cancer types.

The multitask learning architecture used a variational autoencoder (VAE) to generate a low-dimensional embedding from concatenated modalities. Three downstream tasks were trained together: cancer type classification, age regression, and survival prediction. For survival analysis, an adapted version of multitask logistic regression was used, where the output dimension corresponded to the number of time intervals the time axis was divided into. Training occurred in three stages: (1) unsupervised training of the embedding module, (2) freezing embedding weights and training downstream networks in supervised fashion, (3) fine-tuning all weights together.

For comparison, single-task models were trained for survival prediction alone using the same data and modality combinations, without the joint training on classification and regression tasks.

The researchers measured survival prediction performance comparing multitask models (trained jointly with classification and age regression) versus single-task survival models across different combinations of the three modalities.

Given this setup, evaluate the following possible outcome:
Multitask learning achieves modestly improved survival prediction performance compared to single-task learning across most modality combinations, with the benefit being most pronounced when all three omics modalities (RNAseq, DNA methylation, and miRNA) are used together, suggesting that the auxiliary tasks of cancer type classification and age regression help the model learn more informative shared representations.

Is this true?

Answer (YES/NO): NO